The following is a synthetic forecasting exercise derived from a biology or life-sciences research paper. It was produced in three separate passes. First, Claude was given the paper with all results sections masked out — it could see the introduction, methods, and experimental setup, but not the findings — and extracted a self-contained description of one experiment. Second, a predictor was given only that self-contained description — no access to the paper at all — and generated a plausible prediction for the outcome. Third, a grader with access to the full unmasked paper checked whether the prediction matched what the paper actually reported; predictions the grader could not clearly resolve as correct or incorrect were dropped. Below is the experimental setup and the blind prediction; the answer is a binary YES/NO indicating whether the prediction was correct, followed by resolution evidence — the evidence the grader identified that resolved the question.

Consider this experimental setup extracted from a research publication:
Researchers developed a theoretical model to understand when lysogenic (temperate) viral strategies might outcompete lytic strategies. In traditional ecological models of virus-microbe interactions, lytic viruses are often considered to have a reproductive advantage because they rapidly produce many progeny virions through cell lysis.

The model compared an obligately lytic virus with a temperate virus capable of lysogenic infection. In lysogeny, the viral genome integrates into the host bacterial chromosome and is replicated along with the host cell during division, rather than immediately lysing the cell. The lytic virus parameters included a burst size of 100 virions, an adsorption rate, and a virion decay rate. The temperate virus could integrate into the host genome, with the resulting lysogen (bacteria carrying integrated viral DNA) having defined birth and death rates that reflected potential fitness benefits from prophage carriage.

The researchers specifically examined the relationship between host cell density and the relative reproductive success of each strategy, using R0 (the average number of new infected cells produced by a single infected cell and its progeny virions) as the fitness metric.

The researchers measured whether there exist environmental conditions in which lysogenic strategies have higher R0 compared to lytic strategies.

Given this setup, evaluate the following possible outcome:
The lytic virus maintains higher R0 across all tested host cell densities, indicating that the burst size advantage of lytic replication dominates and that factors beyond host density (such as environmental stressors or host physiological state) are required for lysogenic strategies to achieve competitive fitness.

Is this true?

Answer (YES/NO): NO